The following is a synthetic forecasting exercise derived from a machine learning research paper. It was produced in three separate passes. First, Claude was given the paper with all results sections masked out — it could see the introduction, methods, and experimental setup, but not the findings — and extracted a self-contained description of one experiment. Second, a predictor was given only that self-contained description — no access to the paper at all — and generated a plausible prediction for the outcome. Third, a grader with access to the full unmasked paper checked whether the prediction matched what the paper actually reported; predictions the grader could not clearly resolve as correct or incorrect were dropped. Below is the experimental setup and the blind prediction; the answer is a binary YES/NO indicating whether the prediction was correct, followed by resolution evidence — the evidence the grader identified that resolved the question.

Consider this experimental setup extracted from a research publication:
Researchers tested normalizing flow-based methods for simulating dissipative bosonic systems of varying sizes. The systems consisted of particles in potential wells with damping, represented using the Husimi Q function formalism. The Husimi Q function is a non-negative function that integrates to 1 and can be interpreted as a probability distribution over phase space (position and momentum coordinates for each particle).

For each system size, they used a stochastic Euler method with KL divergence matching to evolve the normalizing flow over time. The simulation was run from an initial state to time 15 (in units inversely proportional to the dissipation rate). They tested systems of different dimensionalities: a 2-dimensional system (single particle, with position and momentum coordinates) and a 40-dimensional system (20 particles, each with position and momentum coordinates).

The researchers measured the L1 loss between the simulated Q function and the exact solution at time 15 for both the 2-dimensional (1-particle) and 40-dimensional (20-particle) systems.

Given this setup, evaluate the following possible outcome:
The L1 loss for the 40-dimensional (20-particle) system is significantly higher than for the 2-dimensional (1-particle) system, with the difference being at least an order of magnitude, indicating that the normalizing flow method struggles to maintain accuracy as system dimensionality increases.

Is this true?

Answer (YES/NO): YES